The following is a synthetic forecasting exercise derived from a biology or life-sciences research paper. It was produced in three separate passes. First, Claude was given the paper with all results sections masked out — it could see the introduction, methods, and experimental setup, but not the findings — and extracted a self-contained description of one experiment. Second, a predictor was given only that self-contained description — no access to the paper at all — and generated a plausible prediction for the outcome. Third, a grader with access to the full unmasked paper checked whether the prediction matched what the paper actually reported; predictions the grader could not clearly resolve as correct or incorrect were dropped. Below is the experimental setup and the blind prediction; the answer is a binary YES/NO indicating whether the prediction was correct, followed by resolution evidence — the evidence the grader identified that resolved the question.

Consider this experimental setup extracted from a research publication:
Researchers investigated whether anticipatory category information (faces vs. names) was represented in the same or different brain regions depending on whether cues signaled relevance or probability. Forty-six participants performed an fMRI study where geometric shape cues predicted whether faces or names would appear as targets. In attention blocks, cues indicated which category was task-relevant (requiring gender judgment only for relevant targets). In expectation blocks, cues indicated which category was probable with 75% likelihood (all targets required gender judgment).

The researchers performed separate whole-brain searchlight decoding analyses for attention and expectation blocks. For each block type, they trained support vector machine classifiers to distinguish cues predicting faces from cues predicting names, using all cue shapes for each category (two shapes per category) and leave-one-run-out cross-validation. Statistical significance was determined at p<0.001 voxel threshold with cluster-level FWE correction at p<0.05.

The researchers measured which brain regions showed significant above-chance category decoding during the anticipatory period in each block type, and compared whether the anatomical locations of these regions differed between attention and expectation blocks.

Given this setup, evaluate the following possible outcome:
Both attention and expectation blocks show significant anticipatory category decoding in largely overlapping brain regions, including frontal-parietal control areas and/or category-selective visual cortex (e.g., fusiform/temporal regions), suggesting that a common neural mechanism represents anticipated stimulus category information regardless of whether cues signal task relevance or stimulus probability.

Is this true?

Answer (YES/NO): NO